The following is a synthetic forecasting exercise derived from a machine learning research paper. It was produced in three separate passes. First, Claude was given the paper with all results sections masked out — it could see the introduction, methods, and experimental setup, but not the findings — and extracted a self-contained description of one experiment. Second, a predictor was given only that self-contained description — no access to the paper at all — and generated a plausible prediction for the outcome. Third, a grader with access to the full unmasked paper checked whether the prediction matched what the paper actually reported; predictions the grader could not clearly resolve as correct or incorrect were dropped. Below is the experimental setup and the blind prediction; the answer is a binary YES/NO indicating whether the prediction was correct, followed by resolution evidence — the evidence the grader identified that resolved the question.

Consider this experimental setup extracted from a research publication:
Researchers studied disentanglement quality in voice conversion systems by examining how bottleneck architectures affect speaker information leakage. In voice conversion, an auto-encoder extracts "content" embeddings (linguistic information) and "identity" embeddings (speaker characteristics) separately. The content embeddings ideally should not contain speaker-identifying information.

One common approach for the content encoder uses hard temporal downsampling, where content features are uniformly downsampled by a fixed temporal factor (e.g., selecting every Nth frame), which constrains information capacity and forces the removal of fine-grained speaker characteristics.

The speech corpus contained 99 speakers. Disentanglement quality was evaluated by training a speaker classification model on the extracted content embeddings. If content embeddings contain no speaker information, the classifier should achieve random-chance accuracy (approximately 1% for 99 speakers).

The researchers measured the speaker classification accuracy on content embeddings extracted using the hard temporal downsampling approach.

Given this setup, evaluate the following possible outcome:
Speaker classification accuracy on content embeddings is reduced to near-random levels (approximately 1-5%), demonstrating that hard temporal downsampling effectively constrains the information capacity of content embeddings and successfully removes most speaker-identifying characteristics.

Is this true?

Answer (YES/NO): YES